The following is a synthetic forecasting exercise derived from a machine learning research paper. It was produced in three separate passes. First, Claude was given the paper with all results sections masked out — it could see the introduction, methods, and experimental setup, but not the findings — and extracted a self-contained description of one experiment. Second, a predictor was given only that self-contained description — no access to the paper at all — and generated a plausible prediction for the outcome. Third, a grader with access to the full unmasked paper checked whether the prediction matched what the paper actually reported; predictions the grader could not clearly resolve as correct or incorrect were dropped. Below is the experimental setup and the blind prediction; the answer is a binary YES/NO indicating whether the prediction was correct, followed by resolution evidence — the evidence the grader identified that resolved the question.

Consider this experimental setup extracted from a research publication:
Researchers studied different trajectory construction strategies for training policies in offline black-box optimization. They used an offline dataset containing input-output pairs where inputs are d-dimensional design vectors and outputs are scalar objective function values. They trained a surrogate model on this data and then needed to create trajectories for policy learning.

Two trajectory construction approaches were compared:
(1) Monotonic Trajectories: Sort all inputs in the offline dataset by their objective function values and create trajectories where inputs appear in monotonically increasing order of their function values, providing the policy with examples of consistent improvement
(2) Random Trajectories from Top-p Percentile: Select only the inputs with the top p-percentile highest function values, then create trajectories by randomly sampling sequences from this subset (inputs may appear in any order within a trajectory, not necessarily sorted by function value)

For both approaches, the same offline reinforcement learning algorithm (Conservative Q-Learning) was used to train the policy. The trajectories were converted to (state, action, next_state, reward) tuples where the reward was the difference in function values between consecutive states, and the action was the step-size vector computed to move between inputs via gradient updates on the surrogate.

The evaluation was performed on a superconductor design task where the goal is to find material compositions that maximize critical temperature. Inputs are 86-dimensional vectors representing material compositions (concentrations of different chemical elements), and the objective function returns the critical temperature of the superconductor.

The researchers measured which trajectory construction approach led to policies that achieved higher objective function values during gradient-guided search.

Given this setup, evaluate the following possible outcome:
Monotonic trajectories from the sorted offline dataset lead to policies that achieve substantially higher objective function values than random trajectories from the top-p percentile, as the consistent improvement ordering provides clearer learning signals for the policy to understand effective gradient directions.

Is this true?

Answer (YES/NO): NO